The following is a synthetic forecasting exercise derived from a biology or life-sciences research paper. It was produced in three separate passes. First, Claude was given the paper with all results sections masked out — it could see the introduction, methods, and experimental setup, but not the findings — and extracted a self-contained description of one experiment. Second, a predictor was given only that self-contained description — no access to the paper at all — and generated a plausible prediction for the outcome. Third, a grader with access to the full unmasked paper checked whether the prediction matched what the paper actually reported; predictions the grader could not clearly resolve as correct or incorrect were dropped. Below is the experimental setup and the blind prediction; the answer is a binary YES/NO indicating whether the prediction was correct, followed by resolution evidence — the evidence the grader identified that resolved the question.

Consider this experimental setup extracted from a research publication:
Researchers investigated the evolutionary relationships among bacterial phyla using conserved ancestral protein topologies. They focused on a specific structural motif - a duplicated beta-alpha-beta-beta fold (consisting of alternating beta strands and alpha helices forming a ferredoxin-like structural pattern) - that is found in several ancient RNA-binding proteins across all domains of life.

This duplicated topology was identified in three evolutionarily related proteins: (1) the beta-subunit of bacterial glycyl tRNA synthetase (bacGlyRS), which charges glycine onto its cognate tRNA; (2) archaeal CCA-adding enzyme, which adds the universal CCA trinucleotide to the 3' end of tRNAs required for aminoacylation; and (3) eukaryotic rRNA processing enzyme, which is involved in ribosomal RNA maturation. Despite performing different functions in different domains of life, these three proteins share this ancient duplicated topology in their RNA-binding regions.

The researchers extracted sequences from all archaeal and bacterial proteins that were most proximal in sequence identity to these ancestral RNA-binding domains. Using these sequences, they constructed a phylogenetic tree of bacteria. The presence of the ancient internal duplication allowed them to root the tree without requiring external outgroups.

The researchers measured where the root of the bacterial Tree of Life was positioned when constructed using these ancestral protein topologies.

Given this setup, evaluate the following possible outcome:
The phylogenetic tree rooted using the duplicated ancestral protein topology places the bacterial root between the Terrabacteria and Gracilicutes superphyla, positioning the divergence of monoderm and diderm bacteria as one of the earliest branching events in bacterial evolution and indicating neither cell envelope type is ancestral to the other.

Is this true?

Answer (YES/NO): NO